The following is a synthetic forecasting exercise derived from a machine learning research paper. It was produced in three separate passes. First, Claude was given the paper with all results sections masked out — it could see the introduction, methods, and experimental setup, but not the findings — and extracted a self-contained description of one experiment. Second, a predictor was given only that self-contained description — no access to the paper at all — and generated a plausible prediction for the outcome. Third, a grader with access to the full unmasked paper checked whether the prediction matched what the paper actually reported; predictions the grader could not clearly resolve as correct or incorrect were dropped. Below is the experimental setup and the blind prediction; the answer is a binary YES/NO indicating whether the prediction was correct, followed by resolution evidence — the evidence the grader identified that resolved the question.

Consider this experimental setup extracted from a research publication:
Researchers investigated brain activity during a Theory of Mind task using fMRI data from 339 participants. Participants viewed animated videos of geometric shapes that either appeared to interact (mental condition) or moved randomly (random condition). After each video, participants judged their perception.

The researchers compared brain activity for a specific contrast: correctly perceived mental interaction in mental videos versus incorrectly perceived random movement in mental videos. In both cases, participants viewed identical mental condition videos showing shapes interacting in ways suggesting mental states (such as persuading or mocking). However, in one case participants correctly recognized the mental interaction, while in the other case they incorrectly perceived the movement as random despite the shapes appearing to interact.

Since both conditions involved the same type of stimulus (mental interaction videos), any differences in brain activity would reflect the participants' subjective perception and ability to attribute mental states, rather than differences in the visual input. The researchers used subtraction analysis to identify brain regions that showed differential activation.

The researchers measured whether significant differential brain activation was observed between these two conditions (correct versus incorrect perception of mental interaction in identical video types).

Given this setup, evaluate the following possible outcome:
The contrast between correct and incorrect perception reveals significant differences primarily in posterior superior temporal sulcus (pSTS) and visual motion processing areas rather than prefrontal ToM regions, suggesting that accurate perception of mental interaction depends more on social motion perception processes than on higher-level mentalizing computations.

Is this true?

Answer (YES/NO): NO